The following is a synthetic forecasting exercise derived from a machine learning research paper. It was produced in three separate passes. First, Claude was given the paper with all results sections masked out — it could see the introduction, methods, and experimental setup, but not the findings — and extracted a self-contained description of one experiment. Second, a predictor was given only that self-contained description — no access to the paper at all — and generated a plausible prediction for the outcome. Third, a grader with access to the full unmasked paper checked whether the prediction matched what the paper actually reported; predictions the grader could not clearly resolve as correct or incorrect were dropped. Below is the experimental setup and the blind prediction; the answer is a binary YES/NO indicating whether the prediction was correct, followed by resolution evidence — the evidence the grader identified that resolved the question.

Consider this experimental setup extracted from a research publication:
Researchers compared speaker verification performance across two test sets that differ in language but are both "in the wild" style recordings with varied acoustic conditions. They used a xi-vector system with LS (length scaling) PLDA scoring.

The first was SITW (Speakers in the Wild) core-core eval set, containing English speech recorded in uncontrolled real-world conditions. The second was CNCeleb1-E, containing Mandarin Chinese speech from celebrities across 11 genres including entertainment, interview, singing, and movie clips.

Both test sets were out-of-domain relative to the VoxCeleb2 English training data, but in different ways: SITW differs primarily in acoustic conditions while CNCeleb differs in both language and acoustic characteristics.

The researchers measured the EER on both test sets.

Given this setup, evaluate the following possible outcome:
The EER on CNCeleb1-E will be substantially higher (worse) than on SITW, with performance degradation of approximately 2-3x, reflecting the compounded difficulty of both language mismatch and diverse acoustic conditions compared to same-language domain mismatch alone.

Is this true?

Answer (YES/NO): NO